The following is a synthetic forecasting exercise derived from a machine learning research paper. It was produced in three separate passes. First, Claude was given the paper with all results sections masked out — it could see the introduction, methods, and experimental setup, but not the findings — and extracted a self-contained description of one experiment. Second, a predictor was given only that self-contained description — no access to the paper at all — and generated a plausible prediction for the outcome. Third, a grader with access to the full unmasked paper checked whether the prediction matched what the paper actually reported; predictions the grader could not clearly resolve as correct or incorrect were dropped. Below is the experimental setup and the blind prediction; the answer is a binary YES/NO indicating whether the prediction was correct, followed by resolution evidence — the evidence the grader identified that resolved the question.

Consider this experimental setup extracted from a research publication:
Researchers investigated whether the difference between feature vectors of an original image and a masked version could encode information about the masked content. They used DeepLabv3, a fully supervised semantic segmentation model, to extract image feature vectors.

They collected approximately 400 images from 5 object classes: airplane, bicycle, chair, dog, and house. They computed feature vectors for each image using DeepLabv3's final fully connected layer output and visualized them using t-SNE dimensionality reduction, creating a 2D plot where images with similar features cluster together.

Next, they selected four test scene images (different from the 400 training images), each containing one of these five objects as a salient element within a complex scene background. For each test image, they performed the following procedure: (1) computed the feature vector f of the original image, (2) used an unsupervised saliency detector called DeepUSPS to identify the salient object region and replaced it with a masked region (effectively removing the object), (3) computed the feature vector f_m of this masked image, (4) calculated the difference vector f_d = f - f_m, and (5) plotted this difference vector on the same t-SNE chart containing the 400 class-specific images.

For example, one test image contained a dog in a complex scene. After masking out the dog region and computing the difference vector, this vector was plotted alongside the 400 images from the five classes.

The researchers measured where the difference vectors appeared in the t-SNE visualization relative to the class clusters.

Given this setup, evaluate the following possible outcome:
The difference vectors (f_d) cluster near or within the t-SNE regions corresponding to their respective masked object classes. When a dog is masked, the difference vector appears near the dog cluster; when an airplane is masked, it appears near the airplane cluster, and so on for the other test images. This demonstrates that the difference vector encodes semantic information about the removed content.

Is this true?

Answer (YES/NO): YES